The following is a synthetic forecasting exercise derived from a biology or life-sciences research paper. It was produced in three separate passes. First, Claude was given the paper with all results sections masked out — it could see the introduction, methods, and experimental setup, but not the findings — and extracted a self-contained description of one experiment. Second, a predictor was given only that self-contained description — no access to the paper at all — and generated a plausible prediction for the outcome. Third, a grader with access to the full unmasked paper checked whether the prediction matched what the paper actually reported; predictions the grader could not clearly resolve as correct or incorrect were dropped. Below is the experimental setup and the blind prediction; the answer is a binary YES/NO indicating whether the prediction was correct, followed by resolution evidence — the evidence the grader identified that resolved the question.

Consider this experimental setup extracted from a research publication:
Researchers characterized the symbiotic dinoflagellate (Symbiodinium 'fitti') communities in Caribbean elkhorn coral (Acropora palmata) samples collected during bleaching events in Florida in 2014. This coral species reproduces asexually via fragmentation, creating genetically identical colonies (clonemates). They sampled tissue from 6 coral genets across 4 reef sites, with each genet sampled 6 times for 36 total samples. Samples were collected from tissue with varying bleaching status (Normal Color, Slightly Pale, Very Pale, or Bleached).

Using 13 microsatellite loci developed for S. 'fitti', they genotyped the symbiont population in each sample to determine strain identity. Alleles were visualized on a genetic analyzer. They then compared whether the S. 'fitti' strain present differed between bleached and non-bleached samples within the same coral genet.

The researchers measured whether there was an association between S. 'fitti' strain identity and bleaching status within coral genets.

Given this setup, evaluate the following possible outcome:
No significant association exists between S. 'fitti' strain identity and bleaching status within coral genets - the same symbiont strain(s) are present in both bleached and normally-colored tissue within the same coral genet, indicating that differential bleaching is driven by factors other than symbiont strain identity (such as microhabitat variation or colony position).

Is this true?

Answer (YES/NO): YES